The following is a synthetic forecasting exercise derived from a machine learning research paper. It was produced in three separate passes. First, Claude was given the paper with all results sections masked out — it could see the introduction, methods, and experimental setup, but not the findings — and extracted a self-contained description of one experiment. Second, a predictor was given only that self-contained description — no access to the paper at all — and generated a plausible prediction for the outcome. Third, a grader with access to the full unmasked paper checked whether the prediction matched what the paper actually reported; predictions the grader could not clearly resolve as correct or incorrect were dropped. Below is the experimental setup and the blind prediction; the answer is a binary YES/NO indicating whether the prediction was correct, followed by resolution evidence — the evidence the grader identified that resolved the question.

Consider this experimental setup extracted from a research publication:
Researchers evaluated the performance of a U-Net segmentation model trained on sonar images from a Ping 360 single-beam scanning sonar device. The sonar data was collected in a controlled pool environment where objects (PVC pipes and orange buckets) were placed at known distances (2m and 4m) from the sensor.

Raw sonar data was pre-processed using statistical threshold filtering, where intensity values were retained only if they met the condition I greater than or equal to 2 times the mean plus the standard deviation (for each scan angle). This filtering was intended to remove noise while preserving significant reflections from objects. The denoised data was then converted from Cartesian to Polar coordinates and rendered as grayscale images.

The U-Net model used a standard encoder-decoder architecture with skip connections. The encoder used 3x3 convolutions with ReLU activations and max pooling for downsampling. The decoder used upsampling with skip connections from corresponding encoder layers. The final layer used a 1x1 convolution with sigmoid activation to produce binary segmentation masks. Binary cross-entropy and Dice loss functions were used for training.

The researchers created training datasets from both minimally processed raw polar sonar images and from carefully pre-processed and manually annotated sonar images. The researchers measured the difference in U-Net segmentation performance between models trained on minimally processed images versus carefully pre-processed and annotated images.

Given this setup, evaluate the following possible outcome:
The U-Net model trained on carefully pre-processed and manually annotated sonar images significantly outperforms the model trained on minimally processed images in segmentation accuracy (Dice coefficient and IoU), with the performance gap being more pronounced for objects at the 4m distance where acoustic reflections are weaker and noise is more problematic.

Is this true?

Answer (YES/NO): NO